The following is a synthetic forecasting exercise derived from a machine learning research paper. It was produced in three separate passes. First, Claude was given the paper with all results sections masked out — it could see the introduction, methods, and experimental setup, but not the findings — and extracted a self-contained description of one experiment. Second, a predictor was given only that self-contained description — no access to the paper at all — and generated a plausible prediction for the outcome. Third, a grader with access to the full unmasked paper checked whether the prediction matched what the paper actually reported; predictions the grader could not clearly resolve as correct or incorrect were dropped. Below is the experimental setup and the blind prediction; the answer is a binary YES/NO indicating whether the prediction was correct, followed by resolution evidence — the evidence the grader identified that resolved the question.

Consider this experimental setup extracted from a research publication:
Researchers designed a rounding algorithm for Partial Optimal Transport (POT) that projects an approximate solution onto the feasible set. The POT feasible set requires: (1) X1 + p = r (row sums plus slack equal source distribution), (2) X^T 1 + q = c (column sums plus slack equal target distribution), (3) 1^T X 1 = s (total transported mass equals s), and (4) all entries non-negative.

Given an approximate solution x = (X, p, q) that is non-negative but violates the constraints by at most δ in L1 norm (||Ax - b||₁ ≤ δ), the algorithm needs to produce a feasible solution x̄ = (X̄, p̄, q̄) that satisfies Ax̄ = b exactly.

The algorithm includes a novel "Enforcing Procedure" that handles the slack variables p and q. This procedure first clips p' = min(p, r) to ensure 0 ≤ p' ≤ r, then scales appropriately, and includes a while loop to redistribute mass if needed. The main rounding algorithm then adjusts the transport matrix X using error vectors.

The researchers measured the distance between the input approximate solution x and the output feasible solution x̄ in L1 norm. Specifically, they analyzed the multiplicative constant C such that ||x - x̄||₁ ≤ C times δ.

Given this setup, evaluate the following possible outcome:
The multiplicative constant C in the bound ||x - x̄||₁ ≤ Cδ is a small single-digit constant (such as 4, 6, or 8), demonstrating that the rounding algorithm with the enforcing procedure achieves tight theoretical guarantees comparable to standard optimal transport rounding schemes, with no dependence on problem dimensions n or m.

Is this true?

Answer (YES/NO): NO